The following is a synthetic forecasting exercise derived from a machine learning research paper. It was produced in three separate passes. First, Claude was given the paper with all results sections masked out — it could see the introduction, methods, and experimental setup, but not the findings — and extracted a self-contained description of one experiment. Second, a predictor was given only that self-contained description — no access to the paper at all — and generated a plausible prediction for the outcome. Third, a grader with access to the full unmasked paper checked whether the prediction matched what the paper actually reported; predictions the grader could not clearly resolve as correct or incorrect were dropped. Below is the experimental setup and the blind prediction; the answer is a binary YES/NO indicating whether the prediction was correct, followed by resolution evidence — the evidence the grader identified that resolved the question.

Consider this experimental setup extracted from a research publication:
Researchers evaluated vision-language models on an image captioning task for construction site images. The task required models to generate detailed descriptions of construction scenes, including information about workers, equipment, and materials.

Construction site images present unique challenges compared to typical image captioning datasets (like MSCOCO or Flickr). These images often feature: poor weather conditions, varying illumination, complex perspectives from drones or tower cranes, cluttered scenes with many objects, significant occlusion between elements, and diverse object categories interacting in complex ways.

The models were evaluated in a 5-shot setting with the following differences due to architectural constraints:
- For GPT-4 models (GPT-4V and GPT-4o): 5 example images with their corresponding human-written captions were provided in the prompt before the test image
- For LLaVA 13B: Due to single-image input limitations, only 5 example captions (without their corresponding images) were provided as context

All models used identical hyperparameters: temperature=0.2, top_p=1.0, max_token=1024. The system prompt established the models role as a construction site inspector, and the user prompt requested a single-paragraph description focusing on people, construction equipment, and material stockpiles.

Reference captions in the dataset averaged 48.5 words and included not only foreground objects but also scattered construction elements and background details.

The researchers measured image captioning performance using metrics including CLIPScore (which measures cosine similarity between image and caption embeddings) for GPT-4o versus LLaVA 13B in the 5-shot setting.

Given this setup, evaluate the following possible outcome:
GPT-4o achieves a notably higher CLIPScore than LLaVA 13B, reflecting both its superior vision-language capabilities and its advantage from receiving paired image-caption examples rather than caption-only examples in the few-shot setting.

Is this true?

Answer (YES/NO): YES